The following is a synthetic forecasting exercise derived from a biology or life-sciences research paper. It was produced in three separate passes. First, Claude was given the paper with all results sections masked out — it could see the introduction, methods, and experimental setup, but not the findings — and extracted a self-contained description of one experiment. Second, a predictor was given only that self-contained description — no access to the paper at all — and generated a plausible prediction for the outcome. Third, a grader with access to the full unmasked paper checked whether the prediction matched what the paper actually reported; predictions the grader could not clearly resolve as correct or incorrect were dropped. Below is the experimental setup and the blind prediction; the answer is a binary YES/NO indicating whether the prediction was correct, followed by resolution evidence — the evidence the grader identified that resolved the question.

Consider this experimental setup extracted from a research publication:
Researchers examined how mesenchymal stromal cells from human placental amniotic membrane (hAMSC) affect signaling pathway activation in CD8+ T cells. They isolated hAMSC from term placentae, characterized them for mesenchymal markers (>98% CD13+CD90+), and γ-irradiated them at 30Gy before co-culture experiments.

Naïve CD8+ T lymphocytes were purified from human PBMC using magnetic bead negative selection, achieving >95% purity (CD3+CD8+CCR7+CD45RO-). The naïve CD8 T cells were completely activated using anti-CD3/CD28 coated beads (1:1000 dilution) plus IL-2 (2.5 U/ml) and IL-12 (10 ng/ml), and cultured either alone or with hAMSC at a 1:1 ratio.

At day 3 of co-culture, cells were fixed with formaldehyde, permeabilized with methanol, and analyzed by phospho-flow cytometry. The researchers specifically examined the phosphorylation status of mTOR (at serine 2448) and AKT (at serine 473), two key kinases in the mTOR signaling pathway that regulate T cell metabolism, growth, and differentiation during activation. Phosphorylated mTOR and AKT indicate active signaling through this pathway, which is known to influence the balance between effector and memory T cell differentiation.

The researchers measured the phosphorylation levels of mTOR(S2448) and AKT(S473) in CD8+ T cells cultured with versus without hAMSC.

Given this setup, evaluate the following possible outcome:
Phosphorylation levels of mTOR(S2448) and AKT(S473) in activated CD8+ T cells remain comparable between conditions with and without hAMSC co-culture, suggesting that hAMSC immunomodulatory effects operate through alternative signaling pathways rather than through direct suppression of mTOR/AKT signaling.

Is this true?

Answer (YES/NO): NO